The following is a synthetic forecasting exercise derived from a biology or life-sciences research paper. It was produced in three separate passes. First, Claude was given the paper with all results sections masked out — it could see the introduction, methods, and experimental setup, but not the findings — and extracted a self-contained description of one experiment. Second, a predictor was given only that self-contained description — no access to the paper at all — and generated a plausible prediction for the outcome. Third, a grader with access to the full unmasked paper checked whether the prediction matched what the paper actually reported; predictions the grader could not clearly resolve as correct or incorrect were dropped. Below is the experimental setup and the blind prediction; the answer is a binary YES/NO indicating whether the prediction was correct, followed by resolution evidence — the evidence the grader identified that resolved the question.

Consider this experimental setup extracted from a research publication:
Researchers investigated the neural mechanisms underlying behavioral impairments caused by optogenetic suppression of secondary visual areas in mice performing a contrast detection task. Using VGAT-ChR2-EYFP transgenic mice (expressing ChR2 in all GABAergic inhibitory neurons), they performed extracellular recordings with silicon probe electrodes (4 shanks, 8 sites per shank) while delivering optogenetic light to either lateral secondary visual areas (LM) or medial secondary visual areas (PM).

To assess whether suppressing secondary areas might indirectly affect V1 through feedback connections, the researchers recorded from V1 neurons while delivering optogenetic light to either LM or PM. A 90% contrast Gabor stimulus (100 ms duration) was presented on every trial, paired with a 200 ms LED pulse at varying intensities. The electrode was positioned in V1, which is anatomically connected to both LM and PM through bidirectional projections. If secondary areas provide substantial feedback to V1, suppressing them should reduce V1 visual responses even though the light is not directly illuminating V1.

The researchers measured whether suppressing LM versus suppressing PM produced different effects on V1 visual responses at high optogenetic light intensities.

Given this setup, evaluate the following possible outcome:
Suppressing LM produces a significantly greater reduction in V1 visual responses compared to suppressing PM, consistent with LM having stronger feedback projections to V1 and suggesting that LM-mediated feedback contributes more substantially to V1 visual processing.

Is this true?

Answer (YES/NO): YES